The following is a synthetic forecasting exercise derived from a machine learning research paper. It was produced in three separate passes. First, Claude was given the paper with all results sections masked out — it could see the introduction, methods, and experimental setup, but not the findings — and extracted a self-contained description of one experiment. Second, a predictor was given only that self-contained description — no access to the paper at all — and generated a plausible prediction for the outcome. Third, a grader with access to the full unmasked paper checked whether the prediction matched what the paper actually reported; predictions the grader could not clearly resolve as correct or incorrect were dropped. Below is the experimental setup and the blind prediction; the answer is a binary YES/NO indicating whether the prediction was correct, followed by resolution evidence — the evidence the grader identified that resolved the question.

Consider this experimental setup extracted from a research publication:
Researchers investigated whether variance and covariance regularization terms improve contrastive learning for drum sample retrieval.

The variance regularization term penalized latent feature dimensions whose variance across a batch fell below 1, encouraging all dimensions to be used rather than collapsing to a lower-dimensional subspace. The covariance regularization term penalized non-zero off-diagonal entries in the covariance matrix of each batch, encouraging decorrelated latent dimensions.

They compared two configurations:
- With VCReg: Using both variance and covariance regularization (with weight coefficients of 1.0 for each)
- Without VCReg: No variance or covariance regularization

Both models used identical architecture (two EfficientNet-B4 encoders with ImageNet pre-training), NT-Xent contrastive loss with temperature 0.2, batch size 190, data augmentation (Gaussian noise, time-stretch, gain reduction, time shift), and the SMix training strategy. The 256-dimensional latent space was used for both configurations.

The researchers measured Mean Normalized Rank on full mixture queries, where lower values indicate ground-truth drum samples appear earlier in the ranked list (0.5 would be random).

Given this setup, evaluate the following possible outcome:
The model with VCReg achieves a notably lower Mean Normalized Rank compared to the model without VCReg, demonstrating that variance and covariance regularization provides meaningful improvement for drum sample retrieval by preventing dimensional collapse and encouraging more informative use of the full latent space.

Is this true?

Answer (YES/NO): YES